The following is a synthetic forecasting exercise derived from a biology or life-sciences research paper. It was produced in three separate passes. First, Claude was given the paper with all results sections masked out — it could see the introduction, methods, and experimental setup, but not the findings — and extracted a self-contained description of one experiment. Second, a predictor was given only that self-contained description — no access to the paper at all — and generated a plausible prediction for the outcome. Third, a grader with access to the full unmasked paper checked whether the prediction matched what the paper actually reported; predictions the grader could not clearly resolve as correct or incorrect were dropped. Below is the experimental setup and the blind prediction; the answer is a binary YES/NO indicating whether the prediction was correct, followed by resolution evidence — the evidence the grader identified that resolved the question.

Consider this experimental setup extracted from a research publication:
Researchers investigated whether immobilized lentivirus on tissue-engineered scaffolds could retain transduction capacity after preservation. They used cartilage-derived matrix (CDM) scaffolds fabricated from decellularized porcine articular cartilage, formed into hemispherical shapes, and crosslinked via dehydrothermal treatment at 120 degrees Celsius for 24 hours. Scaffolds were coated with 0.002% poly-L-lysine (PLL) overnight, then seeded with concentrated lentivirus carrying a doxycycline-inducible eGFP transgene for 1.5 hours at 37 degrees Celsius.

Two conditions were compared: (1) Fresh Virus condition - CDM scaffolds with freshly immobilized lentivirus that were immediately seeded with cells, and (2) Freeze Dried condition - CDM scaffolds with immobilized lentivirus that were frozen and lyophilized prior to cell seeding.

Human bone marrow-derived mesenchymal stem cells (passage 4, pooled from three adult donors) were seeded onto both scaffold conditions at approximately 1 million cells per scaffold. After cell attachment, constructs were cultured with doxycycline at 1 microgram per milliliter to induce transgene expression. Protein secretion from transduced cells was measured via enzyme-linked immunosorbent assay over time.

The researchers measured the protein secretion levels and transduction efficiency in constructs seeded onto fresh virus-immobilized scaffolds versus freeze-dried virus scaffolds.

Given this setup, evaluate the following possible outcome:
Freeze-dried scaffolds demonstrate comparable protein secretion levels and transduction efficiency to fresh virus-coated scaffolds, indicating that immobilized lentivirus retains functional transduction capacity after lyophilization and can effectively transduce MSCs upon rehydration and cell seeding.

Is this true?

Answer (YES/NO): NO